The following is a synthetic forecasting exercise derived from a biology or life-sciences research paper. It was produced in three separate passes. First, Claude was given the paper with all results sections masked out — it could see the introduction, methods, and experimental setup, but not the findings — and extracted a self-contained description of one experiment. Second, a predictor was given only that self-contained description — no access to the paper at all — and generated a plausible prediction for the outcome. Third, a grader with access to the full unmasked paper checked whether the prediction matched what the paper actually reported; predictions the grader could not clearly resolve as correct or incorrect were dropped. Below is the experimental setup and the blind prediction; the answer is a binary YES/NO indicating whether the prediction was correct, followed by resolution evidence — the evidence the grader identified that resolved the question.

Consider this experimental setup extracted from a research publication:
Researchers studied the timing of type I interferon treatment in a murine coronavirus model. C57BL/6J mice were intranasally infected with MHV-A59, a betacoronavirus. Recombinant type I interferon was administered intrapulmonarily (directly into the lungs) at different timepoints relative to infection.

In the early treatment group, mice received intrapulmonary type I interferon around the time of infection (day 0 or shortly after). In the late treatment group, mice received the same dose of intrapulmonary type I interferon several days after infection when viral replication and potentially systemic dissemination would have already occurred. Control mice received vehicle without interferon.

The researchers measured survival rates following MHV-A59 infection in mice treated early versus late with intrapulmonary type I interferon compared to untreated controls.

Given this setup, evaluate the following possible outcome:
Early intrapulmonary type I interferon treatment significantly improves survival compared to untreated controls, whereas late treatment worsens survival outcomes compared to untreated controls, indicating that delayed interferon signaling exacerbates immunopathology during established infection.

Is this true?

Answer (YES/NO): NO